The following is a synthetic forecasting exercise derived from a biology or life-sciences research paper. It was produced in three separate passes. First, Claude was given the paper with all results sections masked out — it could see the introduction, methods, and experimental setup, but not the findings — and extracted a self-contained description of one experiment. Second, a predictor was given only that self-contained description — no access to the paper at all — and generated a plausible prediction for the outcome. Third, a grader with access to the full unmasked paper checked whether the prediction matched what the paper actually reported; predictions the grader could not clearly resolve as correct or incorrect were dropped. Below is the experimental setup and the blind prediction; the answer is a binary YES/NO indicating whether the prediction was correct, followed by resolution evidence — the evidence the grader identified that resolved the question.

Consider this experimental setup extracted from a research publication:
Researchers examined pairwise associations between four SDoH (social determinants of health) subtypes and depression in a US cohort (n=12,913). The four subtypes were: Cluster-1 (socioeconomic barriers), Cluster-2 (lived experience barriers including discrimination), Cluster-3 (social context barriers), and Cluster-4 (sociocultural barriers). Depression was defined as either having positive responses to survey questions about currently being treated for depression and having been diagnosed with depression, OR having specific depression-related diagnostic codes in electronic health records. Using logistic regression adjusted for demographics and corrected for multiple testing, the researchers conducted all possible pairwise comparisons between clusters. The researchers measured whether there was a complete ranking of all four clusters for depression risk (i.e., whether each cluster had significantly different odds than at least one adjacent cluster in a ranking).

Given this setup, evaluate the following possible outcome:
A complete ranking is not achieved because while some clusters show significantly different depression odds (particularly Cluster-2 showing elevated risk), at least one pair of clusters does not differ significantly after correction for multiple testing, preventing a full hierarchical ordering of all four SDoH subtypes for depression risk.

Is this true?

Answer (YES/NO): NO